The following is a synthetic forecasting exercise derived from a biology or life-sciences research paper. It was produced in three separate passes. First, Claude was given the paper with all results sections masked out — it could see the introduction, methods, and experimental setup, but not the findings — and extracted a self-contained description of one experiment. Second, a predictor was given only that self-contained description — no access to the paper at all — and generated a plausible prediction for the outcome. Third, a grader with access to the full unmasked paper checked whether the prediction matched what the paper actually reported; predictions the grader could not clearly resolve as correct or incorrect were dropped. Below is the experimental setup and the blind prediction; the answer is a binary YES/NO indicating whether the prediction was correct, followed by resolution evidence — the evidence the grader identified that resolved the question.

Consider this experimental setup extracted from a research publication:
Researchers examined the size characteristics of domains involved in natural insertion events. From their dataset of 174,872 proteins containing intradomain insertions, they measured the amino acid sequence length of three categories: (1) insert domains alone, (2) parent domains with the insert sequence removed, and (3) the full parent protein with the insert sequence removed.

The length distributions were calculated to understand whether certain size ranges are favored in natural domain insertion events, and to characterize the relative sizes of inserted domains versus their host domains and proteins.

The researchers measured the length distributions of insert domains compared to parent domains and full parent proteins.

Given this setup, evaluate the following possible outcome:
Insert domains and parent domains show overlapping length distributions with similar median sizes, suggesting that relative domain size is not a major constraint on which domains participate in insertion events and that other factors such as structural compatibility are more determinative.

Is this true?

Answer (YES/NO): NO